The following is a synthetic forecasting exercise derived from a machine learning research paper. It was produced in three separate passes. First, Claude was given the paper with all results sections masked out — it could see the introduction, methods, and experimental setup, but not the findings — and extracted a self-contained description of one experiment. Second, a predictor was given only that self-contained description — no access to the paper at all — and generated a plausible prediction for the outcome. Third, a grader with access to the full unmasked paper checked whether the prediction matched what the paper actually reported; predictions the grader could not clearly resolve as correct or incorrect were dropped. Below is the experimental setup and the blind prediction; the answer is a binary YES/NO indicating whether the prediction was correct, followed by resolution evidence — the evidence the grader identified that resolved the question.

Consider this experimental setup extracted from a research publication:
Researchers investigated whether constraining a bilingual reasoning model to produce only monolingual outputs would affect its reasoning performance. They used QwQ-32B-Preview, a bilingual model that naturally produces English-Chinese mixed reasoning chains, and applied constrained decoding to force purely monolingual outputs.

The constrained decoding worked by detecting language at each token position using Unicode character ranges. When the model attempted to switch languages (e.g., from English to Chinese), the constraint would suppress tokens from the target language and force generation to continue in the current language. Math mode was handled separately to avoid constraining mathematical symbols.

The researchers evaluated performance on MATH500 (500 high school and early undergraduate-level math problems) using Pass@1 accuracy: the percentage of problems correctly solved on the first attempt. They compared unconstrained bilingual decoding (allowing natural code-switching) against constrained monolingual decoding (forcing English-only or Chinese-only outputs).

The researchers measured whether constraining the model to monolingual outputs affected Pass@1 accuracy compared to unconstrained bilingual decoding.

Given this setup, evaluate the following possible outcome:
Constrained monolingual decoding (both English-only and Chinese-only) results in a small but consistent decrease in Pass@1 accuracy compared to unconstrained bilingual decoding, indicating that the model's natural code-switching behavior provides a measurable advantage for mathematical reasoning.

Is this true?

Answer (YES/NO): NO